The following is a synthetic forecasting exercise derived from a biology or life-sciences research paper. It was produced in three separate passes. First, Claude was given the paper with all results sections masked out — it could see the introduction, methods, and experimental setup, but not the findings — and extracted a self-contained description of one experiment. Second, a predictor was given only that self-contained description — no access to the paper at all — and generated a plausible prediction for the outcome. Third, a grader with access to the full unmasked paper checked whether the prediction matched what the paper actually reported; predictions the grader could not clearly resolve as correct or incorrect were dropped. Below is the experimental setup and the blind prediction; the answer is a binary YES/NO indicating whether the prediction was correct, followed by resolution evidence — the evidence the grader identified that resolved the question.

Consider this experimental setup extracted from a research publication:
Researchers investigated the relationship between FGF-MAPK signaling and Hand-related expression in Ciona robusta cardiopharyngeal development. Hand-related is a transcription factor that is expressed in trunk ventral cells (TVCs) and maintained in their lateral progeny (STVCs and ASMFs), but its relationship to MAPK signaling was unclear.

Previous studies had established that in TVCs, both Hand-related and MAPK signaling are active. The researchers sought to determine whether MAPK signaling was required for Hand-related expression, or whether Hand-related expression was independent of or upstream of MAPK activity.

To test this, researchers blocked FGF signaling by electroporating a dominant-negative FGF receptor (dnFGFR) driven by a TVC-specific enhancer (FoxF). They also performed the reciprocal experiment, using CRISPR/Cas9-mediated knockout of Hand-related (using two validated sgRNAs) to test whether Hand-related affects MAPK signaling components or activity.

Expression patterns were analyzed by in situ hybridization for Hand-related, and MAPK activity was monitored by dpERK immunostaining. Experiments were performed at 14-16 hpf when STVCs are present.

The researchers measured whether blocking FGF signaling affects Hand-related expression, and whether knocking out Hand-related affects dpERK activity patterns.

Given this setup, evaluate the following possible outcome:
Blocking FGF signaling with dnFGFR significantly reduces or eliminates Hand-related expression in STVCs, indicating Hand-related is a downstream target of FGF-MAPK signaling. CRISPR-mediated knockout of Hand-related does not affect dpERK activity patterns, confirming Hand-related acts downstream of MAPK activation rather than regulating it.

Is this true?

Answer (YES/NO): YES